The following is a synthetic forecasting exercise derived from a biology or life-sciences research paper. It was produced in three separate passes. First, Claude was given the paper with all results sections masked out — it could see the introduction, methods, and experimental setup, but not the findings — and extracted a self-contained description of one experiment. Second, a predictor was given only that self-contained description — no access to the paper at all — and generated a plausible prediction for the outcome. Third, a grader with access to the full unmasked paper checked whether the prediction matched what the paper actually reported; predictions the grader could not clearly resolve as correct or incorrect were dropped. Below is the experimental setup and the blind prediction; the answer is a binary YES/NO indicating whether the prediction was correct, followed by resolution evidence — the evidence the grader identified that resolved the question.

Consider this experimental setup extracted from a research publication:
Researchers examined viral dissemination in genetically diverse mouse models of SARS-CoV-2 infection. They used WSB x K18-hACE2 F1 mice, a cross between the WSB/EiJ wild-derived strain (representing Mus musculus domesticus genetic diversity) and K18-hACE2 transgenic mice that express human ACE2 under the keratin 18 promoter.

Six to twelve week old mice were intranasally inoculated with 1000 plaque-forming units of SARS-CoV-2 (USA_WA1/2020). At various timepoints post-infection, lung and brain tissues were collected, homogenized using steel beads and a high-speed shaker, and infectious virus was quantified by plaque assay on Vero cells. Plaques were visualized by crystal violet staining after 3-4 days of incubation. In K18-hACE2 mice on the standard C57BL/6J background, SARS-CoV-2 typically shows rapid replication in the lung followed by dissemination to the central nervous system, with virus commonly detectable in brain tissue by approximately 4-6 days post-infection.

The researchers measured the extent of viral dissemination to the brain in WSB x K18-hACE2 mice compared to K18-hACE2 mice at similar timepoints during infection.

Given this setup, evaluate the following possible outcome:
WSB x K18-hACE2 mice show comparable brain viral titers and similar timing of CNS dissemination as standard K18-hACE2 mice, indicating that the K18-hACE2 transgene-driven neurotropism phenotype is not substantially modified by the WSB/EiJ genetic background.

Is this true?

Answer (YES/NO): NO